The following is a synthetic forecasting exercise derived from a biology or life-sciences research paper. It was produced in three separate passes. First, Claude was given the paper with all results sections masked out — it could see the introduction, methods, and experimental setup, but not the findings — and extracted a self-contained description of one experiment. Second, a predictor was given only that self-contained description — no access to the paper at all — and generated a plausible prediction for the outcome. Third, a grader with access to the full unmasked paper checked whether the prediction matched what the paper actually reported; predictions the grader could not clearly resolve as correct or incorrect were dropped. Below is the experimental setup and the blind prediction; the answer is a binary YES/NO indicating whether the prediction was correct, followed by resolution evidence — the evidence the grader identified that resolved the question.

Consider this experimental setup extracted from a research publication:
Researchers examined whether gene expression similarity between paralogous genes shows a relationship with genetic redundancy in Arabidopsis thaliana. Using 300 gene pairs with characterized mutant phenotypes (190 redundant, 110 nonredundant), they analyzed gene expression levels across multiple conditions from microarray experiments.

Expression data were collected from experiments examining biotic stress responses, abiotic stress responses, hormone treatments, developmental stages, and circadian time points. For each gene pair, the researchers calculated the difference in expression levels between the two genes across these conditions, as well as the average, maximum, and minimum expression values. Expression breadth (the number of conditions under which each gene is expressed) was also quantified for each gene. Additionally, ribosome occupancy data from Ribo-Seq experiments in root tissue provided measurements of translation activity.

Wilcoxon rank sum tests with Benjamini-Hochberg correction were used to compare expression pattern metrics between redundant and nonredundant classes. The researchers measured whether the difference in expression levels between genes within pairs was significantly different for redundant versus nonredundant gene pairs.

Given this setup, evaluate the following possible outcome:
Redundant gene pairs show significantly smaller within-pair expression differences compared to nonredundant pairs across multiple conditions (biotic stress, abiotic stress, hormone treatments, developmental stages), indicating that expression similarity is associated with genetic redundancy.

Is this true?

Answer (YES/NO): NO